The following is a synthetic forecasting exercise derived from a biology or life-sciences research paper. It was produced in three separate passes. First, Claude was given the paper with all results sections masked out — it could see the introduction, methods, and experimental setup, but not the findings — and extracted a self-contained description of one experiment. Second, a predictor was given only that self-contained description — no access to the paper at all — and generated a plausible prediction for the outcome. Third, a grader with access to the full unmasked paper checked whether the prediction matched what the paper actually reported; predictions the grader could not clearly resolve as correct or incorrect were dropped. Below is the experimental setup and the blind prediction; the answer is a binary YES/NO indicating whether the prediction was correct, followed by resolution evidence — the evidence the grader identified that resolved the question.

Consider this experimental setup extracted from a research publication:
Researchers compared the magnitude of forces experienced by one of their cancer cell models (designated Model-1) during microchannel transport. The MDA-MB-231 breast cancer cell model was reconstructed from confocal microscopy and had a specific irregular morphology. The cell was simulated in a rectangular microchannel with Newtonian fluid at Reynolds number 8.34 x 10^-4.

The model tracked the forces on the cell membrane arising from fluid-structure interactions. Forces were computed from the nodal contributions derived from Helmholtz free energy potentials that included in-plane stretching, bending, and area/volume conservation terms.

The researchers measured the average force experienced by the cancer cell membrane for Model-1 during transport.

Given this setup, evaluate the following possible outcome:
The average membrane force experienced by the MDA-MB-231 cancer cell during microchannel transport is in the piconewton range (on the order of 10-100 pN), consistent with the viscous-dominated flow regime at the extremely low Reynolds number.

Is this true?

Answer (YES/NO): YES